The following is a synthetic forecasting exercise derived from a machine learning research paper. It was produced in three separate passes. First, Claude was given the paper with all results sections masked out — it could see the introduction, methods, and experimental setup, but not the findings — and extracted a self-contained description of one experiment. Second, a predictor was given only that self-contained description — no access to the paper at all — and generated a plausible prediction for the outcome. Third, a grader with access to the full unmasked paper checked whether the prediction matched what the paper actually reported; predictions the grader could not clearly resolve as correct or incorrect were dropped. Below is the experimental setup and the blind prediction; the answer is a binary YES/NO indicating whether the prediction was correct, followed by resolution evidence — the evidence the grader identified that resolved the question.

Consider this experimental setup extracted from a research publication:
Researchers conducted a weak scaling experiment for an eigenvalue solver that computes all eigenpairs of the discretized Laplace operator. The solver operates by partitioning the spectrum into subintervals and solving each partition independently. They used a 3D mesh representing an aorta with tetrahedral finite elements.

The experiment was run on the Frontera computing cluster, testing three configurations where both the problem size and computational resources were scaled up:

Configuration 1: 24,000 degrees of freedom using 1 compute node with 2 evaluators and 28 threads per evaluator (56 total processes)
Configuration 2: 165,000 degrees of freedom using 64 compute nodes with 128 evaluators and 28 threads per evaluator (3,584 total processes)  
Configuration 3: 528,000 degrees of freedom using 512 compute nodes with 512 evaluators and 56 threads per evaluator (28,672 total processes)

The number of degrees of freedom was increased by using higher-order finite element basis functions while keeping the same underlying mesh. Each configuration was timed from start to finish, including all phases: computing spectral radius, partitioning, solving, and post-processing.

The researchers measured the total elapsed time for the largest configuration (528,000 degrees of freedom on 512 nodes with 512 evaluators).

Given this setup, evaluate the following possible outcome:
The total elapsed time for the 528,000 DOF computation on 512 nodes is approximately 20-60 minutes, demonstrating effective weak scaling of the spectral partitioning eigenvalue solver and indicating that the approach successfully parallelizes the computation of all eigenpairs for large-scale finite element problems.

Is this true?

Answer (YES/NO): NO